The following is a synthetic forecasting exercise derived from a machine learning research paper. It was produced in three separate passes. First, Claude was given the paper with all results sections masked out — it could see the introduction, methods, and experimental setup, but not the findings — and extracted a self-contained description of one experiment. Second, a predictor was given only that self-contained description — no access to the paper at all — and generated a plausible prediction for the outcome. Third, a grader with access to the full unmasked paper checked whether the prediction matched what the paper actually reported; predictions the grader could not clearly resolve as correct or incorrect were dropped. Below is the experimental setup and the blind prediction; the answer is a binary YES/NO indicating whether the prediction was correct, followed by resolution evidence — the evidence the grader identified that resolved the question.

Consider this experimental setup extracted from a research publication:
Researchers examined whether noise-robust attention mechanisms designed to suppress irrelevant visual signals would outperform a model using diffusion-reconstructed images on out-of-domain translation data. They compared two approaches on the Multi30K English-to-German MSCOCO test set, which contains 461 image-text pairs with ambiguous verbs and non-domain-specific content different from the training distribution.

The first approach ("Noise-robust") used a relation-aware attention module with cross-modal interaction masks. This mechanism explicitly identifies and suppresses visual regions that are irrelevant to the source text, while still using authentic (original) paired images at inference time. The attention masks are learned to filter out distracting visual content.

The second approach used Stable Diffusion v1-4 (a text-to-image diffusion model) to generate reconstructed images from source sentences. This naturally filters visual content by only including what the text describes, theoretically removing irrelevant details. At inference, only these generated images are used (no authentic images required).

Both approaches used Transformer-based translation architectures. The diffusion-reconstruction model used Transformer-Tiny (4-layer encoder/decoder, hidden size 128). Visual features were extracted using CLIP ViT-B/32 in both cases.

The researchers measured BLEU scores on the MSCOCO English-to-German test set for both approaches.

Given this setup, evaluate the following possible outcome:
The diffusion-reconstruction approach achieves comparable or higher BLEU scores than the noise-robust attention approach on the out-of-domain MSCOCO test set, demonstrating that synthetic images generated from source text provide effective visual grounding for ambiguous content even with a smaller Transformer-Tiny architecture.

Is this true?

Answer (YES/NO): YES